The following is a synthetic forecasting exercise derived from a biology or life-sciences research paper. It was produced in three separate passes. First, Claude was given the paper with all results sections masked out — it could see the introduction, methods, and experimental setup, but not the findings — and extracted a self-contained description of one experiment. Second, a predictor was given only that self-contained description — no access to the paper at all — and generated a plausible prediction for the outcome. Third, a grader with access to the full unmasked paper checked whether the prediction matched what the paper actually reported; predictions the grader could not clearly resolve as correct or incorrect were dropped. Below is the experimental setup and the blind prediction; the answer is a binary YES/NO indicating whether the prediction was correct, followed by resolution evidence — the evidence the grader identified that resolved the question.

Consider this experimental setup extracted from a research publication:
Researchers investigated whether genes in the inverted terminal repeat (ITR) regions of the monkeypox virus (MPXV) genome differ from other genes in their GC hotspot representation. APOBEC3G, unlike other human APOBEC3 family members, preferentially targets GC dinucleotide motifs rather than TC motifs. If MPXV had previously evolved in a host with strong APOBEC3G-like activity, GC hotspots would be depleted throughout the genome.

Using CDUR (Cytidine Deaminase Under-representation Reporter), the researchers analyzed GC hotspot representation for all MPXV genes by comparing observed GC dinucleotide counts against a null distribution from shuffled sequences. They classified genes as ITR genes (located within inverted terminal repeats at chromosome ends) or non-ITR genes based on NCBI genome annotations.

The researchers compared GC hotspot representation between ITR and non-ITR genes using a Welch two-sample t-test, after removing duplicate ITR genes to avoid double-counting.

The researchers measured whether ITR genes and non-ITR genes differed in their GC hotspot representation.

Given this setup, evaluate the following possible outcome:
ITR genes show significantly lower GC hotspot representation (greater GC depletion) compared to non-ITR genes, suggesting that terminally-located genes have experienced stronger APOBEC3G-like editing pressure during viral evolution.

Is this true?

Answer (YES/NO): YES